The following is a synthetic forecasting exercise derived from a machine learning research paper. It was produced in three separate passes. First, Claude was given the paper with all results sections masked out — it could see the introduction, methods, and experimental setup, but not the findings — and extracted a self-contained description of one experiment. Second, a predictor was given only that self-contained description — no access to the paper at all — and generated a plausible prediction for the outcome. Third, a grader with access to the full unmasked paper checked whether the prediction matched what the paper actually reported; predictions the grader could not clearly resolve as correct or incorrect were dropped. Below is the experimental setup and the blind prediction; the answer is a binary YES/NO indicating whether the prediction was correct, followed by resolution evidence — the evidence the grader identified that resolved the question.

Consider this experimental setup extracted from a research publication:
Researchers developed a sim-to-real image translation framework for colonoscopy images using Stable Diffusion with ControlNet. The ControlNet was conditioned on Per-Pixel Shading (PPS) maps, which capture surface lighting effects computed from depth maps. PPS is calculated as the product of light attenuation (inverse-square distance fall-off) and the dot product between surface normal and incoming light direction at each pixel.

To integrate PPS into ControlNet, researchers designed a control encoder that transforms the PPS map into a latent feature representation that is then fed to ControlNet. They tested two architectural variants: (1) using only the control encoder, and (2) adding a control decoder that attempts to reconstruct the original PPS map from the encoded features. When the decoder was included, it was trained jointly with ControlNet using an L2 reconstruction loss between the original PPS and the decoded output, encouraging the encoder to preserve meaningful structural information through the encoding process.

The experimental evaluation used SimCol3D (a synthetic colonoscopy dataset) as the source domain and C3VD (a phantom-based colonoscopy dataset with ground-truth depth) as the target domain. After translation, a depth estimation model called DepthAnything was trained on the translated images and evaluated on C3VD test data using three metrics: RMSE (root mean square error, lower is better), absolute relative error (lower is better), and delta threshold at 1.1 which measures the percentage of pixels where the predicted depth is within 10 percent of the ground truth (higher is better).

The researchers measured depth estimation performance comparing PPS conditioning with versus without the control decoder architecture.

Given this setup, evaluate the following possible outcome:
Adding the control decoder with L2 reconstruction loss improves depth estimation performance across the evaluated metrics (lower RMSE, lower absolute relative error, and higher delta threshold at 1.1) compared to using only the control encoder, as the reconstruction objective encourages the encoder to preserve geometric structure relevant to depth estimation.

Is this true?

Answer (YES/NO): YES